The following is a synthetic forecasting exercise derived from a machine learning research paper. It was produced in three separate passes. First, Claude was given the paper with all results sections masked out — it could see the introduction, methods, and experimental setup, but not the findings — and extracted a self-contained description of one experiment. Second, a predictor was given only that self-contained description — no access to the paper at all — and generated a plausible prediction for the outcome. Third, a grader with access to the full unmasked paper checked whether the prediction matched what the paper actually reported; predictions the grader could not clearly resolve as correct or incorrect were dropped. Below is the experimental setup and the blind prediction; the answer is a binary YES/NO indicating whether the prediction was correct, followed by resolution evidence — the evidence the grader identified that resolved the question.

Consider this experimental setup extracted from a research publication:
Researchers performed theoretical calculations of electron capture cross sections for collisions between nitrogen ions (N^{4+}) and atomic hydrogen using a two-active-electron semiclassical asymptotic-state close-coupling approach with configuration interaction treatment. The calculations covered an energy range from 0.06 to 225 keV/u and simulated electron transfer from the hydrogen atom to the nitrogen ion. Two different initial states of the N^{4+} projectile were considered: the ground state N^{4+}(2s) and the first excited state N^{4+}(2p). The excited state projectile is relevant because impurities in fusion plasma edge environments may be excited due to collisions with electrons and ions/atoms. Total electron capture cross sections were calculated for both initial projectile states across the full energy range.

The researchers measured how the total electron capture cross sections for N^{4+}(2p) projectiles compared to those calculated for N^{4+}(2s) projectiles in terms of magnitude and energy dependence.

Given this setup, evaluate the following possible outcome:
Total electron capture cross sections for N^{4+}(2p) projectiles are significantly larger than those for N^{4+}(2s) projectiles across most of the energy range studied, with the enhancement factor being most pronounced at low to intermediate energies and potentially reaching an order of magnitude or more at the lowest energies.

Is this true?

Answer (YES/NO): NO